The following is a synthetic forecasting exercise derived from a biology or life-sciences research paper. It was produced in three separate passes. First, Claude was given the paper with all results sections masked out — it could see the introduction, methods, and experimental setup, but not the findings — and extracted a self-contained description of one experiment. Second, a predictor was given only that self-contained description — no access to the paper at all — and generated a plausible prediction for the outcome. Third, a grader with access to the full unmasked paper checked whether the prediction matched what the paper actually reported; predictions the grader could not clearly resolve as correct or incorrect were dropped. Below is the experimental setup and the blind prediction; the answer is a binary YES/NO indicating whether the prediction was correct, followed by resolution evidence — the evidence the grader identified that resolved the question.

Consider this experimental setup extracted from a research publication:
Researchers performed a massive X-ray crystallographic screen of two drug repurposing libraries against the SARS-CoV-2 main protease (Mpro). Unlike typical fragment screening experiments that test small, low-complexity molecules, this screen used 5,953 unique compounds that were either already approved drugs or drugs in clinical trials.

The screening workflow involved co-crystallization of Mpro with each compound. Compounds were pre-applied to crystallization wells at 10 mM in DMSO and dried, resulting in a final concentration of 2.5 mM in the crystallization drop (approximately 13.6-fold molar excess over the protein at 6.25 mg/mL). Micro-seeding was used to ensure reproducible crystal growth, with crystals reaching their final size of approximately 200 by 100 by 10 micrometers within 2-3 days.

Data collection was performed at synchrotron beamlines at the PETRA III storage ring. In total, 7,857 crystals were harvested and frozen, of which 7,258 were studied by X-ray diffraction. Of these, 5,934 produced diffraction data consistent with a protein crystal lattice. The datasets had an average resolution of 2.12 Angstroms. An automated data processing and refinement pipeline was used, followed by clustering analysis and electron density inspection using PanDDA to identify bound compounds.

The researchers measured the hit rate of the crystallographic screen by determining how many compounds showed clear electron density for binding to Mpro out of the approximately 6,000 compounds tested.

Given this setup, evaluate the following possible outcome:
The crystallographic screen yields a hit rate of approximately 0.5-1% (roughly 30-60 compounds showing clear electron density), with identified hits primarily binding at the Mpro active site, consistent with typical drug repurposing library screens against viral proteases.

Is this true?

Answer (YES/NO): YES